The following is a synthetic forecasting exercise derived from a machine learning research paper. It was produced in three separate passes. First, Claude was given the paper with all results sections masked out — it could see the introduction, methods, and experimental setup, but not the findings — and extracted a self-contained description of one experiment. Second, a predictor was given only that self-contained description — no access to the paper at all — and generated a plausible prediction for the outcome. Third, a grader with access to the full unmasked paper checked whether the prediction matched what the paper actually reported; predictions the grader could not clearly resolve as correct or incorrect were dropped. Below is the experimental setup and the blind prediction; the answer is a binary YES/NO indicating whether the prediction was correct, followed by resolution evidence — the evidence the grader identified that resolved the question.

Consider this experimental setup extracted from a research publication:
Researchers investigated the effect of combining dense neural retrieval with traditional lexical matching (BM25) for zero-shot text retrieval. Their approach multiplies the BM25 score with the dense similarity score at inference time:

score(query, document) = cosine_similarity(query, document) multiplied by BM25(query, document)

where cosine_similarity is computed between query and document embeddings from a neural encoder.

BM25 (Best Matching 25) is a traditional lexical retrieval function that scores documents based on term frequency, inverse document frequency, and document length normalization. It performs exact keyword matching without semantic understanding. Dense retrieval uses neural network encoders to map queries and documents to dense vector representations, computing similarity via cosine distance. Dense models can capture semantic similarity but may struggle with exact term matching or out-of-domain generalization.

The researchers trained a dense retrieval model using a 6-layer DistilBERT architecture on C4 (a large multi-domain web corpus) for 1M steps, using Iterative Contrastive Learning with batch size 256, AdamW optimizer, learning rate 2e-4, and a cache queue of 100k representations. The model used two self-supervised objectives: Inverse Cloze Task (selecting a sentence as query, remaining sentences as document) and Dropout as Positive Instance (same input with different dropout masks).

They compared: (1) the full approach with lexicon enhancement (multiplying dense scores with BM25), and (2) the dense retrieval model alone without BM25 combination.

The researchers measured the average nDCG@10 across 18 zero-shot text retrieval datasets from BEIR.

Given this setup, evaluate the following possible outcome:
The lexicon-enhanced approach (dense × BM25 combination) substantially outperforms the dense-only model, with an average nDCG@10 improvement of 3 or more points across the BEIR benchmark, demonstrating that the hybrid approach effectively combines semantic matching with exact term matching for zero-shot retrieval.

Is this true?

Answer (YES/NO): YES